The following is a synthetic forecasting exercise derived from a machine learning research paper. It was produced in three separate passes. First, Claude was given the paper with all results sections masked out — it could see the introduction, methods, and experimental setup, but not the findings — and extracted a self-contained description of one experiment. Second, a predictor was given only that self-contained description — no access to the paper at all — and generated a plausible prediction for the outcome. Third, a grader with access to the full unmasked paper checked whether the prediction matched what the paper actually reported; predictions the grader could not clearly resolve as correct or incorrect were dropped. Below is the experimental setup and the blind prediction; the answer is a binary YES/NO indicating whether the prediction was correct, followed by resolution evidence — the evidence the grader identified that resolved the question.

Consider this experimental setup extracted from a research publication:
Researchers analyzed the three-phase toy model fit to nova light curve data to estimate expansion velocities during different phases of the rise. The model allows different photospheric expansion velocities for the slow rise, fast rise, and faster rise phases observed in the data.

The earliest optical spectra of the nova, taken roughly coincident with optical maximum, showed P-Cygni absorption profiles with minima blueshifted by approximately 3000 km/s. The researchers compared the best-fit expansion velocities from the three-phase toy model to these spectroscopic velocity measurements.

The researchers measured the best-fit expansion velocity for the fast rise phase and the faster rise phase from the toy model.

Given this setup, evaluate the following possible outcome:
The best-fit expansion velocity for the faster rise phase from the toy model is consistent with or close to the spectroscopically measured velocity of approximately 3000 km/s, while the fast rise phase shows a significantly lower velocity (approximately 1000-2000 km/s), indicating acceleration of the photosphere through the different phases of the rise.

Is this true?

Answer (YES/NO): YES